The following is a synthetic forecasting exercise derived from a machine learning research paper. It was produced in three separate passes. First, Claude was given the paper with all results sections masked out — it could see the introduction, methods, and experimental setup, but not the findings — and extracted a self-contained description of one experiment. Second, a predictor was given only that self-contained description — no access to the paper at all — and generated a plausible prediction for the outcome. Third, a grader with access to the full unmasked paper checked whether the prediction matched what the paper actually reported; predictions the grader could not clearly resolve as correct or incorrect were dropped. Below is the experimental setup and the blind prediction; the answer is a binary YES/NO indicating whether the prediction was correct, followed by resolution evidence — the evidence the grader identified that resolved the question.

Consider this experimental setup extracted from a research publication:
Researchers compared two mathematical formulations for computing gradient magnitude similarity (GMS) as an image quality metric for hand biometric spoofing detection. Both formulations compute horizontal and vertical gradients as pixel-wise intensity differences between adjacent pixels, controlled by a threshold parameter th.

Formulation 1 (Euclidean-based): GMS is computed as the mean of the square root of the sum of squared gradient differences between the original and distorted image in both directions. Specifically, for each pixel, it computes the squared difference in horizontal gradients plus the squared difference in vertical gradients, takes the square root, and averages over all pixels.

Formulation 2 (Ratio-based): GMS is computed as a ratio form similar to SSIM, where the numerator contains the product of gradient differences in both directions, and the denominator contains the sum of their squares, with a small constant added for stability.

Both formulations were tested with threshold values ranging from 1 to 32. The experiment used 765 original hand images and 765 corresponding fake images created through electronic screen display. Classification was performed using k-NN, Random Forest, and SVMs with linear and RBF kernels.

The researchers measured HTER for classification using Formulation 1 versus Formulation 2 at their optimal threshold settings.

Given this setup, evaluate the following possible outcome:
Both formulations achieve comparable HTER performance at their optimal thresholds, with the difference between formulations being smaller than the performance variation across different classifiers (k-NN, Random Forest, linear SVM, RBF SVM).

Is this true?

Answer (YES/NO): NO